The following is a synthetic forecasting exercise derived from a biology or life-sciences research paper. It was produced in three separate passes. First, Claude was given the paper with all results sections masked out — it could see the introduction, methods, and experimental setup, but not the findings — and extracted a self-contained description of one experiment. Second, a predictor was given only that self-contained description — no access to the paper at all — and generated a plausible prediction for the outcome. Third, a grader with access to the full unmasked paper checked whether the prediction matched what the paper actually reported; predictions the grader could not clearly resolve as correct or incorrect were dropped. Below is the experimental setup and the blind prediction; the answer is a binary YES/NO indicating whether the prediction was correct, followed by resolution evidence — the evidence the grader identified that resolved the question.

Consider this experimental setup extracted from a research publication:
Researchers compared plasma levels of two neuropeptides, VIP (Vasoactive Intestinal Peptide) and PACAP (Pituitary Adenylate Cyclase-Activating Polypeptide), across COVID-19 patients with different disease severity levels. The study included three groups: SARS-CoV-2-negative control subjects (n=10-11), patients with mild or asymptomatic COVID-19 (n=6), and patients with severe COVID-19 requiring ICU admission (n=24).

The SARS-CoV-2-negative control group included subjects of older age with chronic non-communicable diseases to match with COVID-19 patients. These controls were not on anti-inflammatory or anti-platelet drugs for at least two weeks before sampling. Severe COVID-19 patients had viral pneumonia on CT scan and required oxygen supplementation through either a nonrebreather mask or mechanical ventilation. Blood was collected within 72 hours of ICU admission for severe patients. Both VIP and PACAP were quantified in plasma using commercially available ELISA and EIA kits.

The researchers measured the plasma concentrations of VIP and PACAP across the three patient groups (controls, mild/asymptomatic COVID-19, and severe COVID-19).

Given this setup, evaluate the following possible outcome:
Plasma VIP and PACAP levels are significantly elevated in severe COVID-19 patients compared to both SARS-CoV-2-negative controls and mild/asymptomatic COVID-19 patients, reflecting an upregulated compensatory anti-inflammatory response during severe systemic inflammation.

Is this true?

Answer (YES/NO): NO